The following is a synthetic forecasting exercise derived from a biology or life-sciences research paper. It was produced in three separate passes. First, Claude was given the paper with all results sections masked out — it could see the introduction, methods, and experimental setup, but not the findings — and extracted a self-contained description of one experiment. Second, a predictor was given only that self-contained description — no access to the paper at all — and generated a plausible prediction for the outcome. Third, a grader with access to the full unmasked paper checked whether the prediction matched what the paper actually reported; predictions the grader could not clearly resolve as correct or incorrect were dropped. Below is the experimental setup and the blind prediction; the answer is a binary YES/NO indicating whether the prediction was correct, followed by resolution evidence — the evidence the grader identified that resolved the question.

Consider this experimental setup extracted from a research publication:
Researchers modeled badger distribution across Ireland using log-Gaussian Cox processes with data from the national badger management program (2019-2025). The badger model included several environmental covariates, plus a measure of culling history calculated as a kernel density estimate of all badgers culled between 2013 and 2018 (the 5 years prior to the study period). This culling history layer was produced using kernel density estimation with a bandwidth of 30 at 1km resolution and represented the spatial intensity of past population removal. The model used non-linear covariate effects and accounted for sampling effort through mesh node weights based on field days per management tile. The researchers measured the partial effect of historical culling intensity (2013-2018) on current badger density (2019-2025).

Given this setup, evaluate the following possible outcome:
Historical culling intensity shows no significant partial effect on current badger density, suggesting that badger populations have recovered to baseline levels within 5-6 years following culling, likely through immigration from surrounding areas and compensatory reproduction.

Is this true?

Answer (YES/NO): NO